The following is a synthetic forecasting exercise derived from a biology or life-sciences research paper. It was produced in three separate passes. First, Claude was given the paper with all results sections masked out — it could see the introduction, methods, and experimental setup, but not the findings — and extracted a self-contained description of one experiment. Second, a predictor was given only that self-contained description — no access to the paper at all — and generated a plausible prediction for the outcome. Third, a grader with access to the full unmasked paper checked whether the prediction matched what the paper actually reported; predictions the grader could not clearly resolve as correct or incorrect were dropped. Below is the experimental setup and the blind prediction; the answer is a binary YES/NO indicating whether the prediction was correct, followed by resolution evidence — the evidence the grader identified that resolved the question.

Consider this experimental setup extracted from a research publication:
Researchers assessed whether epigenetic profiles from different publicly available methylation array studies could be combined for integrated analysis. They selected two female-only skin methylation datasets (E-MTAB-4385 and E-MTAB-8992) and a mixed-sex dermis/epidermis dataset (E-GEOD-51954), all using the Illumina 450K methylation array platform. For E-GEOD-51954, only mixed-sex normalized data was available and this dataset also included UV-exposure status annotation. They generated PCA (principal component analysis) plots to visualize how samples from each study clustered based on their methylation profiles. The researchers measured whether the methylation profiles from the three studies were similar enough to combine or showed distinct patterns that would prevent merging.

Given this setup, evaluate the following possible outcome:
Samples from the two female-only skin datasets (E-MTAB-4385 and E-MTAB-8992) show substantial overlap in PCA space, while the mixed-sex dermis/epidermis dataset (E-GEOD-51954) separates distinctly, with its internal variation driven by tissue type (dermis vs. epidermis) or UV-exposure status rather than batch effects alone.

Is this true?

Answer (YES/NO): NO